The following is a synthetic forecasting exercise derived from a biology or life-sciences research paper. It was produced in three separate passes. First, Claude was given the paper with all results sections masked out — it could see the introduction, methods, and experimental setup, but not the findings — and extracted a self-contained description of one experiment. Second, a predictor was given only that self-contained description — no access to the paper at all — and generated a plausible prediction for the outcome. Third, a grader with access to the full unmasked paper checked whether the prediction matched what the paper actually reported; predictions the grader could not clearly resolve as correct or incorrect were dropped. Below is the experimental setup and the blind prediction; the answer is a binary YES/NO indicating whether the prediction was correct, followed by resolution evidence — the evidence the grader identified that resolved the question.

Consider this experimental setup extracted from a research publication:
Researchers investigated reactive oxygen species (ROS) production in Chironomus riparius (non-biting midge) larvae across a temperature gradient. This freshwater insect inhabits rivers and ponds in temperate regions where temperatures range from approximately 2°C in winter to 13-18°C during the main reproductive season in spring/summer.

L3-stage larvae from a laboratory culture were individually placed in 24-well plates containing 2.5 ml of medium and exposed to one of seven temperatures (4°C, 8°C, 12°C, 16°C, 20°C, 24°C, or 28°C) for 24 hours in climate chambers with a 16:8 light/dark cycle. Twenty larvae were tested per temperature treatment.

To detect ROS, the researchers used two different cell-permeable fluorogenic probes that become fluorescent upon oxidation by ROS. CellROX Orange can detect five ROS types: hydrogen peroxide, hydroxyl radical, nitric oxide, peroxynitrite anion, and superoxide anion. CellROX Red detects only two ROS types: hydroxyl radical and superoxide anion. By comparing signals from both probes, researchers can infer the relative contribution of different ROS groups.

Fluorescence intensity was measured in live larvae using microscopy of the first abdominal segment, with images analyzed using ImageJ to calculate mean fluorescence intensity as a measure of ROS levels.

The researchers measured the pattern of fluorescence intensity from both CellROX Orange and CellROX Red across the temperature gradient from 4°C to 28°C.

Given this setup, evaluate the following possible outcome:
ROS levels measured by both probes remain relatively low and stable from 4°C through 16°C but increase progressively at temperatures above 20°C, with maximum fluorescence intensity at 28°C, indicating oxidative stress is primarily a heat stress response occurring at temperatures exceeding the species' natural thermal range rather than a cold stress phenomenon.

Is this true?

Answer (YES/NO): NO